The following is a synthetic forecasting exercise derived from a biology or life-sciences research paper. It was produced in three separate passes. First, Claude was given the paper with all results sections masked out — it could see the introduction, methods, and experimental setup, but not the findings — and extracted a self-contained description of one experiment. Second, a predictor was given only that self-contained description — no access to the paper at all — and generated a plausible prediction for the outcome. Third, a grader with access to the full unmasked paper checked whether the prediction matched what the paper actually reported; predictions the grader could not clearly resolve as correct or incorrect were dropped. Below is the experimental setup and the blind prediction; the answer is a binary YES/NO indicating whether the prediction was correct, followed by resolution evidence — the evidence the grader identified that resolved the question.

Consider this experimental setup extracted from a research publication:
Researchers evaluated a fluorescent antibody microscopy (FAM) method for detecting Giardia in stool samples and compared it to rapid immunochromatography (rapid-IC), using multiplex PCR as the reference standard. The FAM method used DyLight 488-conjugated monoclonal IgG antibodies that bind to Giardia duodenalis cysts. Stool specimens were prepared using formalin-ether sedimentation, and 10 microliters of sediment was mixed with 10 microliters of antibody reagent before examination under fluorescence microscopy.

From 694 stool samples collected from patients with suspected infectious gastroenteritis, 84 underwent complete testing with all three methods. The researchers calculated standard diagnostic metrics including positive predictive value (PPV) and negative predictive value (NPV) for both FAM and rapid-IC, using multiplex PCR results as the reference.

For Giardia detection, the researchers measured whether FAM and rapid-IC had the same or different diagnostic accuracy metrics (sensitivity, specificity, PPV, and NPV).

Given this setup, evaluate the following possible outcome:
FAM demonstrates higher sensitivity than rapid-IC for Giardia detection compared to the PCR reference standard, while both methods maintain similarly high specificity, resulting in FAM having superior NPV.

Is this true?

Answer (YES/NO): NO